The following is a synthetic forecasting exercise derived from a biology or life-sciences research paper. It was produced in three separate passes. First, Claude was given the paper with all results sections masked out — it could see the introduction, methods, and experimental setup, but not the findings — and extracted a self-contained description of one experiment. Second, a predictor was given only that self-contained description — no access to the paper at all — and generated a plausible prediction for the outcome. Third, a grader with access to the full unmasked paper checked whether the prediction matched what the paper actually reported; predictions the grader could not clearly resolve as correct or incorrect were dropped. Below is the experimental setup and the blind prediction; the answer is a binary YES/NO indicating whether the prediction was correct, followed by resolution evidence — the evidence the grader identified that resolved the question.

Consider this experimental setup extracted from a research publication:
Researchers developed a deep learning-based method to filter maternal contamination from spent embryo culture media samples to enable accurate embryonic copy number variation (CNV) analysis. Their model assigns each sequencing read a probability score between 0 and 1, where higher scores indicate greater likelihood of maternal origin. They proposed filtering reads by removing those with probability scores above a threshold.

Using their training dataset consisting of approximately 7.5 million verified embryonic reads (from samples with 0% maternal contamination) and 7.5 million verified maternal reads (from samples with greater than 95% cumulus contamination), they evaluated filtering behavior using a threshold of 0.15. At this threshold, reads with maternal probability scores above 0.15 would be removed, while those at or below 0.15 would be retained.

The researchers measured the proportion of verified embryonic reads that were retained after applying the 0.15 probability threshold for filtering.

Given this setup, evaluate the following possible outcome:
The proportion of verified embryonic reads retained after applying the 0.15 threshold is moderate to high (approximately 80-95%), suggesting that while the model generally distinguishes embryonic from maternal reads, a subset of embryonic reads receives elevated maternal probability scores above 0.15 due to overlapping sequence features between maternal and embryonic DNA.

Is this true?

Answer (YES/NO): NO